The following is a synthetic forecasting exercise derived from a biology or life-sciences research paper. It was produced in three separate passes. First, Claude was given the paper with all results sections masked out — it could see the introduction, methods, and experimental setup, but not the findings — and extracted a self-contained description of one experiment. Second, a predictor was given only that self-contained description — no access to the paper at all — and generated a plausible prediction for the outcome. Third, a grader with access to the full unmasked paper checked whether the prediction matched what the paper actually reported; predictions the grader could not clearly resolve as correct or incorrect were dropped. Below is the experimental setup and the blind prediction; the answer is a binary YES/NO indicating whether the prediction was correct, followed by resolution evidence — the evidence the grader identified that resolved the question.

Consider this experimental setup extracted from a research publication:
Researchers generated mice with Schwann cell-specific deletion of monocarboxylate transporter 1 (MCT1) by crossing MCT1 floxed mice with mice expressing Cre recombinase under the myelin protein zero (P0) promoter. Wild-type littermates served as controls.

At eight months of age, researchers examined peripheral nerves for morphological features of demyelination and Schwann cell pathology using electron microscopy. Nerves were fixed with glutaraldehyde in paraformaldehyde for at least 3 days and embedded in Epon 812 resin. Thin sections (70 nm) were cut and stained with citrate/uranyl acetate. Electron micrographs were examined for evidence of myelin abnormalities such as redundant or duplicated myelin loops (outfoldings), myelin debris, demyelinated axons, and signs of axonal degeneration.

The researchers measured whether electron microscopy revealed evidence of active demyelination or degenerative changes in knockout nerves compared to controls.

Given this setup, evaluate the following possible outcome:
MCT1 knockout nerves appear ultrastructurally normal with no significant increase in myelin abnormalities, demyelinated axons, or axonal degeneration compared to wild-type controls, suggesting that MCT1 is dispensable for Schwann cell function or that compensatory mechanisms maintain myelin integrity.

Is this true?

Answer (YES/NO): NO